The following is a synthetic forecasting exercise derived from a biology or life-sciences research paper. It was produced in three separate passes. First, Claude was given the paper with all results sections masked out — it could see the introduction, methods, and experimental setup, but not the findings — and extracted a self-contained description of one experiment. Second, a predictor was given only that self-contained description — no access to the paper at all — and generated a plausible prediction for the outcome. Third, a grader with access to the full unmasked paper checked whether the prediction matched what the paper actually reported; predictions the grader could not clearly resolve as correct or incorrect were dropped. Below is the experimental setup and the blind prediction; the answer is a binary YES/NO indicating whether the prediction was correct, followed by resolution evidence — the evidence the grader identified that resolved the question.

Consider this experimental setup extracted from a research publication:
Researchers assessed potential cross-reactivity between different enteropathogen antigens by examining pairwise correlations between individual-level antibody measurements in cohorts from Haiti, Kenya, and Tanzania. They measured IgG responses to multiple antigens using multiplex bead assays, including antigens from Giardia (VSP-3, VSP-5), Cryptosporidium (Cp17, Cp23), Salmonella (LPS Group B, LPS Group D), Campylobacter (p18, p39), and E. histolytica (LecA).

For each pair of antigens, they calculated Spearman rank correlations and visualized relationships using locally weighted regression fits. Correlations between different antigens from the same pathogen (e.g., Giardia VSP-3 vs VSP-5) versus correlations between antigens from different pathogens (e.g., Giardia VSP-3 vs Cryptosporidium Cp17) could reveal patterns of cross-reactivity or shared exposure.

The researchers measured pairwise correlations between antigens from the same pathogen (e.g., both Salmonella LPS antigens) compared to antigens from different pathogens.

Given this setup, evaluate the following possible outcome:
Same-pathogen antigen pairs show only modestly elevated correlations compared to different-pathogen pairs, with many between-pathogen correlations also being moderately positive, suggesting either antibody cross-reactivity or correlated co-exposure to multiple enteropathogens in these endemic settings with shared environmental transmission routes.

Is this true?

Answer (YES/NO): NO